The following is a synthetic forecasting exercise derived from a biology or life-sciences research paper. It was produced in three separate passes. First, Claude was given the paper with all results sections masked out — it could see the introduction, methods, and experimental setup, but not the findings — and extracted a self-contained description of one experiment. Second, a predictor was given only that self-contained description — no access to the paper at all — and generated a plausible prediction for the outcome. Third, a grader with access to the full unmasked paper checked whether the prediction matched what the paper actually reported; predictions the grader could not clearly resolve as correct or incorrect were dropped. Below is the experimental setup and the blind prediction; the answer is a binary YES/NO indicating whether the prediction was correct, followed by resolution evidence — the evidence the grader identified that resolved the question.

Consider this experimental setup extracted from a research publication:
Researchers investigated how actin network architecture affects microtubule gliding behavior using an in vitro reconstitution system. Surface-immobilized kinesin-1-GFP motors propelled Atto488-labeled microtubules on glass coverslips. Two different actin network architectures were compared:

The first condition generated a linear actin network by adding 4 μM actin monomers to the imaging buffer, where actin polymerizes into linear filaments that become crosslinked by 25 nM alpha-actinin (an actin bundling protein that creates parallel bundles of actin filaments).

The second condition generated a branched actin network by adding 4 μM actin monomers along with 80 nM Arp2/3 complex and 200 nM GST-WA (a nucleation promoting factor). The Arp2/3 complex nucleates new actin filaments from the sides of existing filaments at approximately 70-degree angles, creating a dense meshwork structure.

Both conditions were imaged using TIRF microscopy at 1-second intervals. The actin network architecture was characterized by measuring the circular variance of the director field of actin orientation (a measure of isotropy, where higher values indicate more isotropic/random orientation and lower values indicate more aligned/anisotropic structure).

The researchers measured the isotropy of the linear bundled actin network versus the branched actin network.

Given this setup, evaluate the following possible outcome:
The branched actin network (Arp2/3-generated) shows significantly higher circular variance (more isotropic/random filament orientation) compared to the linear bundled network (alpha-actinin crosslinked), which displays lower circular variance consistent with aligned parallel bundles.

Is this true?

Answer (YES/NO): YES